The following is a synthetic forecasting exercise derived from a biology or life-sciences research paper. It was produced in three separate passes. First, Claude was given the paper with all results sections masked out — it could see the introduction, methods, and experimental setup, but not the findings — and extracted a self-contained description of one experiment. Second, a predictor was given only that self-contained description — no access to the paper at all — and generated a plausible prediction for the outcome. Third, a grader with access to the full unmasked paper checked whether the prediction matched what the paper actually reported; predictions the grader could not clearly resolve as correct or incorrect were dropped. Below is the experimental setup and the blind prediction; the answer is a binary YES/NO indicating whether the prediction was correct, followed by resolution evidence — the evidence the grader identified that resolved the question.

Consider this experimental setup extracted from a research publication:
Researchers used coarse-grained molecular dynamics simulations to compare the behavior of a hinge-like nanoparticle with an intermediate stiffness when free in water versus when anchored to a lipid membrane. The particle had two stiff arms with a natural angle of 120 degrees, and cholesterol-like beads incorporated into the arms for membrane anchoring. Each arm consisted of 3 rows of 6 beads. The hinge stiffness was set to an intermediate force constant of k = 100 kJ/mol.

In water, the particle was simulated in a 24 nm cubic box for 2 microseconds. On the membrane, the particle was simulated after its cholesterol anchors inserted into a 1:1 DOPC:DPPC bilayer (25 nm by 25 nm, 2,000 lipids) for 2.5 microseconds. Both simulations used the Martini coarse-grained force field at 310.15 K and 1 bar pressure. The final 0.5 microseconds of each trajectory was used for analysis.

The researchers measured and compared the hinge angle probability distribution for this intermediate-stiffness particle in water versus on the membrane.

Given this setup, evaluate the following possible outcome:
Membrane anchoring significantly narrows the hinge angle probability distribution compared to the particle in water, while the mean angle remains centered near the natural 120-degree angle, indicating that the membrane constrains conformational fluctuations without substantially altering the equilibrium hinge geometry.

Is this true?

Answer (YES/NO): NO